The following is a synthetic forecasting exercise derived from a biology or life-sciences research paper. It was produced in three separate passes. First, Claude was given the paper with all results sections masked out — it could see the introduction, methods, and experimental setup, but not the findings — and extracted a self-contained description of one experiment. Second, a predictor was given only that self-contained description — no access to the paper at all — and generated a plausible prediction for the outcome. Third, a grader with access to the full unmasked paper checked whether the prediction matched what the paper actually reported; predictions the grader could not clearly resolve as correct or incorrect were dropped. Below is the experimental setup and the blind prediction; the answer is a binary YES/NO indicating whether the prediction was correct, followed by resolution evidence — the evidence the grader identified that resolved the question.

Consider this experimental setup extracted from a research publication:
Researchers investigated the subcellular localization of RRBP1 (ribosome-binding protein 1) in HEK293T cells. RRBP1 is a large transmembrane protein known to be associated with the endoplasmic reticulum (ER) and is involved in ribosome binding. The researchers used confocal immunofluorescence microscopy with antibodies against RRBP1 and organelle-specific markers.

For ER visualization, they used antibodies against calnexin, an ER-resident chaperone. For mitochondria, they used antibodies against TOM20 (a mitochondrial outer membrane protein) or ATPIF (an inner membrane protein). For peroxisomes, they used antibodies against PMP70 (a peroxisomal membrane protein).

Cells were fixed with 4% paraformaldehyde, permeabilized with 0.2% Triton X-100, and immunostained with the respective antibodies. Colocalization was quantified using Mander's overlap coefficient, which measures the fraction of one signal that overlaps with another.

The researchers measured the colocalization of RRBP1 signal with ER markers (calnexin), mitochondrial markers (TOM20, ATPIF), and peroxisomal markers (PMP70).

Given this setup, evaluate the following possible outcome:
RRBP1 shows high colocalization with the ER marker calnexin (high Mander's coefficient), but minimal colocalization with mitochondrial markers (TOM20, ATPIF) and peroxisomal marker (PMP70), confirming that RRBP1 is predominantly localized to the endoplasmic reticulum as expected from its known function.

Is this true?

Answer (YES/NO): NO